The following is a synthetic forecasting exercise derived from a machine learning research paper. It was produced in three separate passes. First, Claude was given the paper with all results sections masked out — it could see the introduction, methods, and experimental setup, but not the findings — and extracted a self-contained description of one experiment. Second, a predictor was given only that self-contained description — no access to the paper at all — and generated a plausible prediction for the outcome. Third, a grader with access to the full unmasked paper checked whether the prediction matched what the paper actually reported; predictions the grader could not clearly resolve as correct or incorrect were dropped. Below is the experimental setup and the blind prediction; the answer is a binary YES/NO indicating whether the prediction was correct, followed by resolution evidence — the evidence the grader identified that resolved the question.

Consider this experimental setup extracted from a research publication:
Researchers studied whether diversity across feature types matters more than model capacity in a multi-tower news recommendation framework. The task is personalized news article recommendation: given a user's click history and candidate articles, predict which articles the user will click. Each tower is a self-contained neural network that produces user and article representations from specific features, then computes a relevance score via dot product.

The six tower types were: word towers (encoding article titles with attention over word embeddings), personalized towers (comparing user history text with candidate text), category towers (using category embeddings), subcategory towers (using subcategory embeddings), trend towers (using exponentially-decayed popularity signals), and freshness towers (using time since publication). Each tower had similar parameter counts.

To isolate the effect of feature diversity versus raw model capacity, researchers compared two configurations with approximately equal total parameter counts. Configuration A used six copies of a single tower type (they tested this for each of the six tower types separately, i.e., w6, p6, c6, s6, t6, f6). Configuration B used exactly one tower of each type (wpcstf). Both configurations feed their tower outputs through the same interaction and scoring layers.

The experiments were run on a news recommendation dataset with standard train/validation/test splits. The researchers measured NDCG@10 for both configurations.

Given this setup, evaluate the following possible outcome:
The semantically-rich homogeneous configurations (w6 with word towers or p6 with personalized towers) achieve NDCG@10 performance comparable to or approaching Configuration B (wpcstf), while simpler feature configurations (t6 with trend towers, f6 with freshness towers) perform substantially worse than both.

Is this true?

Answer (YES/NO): NO